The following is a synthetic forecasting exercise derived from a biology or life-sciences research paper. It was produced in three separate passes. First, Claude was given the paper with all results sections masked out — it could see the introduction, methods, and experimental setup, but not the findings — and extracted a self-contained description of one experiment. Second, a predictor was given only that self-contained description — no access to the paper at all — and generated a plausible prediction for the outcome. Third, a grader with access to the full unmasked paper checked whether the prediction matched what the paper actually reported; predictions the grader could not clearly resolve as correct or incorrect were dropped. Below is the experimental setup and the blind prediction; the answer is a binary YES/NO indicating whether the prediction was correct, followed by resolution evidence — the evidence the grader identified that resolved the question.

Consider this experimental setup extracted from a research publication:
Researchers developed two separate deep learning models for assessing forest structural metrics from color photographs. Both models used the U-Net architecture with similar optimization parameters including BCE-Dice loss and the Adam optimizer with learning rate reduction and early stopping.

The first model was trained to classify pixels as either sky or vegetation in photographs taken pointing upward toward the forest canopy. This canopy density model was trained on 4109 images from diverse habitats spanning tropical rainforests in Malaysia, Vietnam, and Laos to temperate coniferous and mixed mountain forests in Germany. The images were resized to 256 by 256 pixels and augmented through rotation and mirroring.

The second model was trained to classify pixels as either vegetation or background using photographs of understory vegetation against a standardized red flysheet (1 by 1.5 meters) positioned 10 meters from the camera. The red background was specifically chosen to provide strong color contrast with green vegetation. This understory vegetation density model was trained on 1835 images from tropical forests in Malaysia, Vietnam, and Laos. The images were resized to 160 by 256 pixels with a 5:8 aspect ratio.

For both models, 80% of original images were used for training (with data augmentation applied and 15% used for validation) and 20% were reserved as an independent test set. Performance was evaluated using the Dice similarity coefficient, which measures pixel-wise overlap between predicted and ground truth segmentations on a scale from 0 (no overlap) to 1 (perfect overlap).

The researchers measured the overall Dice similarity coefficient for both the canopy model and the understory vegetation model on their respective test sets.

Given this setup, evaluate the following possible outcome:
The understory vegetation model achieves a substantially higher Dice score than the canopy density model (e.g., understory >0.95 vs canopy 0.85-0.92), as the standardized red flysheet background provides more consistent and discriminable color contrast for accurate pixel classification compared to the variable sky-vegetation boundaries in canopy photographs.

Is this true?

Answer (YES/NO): NO